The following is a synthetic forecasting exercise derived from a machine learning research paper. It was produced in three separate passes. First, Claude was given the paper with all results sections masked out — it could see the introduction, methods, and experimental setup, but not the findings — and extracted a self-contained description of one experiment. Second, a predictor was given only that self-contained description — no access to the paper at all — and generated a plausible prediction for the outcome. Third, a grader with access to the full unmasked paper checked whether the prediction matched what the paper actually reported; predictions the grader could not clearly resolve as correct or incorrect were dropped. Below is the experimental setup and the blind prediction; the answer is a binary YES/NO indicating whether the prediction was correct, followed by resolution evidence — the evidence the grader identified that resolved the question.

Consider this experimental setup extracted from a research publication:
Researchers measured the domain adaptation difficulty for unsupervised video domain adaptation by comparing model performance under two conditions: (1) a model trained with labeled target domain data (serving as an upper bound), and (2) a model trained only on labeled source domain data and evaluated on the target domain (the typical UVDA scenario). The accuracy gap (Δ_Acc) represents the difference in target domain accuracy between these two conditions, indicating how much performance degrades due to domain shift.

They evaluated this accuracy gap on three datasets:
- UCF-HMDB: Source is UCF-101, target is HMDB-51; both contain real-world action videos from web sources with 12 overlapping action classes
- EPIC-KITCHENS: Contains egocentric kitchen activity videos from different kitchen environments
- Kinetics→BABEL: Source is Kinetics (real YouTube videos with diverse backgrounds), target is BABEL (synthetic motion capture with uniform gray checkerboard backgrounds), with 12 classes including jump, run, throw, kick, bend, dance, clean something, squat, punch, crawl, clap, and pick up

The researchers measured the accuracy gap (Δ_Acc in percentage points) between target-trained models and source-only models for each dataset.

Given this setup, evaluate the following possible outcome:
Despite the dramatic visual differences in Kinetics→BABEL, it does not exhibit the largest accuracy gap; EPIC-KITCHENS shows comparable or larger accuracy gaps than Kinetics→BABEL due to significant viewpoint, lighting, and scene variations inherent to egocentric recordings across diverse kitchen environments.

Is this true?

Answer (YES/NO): NO